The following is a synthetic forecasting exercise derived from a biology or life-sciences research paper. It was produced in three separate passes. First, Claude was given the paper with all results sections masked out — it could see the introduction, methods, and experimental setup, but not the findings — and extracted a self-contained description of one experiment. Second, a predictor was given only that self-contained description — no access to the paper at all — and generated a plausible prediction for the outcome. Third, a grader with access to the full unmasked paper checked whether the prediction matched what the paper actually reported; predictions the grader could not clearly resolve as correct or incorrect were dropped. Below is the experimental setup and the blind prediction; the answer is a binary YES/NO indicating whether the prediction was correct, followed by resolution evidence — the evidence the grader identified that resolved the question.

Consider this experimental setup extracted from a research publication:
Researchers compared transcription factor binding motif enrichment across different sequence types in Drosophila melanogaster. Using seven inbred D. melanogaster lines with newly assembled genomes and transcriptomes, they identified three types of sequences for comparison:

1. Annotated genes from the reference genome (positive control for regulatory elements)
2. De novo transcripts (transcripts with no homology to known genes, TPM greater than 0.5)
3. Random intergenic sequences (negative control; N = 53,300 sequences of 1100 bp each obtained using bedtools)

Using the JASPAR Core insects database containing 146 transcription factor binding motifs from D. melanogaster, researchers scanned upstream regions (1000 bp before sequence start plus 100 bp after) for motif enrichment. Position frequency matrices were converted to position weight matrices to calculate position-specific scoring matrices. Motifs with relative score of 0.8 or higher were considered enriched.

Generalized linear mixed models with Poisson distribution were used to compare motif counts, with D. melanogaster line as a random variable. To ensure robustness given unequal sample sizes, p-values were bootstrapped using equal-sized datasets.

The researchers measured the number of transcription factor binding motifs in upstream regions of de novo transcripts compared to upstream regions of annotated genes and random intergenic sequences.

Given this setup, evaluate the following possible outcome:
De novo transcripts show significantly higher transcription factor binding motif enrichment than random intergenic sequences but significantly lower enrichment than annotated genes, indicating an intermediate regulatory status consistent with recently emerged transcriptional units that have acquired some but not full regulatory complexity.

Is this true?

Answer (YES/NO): NO